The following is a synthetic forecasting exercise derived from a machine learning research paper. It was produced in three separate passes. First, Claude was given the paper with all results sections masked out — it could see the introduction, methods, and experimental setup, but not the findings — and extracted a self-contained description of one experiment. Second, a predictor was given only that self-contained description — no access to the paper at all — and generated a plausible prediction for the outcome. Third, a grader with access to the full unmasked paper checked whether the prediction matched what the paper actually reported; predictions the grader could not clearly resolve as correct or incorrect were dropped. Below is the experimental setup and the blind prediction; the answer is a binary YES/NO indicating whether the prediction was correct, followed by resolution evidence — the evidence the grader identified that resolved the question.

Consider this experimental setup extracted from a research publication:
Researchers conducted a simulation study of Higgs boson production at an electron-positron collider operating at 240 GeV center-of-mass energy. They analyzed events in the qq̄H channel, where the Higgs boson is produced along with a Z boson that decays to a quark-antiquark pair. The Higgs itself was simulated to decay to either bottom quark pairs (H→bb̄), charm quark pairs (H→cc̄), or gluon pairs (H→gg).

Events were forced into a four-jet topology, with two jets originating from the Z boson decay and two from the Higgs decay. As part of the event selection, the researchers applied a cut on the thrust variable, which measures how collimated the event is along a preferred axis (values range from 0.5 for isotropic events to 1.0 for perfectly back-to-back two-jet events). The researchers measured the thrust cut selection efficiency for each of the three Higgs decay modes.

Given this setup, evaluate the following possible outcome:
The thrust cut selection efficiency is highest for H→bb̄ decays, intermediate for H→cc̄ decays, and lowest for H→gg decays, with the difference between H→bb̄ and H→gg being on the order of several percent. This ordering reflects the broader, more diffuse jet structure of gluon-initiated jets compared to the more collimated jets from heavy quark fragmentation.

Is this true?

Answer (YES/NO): NO